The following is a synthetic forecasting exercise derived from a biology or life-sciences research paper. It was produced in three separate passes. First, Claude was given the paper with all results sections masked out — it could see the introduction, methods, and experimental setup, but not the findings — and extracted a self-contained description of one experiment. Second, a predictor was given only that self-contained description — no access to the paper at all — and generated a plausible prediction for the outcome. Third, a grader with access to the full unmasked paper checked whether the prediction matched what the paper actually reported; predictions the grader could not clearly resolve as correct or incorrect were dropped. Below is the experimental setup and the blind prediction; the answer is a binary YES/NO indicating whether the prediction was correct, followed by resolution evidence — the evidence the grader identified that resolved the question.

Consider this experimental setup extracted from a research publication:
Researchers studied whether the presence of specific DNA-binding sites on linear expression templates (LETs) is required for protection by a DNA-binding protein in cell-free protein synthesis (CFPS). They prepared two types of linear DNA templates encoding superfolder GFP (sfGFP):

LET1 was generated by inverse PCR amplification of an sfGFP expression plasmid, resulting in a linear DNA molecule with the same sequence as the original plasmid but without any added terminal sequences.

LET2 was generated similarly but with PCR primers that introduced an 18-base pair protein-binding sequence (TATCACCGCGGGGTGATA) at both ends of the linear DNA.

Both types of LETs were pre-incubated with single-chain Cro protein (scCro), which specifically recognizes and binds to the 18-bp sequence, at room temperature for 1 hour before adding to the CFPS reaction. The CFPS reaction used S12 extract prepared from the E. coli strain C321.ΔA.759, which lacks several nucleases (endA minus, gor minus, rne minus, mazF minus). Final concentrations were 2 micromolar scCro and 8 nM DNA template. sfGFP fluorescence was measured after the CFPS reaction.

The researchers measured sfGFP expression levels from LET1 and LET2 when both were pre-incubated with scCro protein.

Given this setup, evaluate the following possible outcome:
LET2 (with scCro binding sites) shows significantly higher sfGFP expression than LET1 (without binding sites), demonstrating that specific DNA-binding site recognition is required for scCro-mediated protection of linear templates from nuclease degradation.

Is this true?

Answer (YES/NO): YES